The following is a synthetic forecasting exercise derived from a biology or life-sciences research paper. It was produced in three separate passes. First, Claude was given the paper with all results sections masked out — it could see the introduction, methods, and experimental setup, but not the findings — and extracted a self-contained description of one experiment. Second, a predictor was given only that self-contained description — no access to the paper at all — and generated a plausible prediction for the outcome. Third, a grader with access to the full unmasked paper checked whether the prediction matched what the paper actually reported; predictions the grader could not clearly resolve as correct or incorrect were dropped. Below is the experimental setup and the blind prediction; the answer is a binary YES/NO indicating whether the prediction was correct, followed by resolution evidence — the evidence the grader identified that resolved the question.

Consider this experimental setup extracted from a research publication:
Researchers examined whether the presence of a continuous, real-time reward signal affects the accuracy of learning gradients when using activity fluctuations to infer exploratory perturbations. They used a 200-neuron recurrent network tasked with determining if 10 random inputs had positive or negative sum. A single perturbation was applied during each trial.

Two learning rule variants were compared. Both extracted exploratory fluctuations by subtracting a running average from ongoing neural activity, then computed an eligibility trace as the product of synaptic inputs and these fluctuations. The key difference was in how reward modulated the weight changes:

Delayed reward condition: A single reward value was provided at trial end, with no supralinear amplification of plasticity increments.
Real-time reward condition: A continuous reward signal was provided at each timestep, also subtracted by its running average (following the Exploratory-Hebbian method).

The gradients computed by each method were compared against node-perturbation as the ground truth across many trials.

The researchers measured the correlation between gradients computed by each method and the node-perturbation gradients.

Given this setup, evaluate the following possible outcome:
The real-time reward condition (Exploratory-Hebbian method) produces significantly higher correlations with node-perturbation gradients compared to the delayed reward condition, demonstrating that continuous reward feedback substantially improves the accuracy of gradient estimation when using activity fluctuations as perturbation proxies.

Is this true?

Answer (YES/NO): YES